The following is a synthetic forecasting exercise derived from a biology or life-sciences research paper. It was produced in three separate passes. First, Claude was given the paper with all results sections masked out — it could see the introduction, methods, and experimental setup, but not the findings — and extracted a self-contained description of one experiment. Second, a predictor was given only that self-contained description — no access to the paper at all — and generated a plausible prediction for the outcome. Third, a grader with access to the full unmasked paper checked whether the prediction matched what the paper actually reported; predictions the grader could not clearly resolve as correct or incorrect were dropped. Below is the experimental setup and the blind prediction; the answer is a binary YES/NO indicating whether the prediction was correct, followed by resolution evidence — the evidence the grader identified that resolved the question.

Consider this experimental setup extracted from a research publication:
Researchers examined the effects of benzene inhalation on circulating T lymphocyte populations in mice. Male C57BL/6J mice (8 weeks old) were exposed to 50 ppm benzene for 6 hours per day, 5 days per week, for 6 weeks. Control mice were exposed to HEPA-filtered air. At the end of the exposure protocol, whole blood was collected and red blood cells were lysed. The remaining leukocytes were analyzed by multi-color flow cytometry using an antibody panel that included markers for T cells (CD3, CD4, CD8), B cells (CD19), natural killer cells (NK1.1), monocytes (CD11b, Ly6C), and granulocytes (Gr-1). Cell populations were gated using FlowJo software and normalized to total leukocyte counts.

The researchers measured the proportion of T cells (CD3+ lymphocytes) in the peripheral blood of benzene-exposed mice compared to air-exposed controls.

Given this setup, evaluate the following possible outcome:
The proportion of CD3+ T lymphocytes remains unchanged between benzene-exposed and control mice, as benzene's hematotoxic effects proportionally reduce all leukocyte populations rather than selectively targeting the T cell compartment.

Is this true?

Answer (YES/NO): NO